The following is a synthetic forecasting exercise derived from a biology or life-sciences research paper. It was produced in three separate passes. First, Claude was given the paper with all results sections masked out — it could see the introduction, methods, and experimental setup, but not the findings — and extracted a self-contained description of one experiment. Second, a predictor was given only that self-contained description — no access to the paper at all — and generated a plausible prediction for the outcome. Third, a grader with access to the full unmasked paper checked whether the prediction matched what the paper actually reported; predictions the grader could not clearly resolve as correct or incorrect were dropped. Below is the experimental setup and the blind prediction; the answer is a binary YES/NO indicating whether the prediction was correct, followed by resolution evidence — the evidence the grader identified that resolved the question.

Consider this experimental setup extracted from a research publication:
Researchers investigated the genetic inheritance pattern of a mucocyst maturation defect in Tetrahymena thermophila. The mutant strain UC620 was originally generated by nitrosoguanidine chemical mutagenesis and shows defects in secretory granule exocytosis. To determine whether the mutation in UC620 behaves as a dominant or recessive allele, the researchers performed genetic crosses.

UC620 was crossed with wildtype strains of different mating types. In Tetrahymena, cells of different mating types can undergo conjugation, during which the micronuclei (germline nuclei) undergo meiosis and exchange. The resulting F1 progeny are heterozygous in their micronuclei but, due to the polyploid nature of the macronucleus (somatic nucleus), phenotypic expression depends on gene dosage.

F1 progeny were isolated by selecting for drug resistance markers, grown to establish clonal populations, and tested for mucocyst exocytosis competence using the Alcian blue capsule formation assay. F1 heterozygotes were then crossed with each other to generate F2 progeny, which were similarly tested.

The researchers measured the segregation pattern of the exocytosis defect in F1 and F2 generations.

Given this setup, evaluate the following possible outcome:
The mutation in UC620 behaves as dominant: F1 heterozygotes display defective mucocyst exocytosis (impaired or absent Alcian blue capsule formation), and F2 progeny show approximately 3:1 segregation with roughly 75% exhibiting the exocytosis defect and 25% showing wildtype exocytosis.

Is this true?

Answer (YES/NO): NO